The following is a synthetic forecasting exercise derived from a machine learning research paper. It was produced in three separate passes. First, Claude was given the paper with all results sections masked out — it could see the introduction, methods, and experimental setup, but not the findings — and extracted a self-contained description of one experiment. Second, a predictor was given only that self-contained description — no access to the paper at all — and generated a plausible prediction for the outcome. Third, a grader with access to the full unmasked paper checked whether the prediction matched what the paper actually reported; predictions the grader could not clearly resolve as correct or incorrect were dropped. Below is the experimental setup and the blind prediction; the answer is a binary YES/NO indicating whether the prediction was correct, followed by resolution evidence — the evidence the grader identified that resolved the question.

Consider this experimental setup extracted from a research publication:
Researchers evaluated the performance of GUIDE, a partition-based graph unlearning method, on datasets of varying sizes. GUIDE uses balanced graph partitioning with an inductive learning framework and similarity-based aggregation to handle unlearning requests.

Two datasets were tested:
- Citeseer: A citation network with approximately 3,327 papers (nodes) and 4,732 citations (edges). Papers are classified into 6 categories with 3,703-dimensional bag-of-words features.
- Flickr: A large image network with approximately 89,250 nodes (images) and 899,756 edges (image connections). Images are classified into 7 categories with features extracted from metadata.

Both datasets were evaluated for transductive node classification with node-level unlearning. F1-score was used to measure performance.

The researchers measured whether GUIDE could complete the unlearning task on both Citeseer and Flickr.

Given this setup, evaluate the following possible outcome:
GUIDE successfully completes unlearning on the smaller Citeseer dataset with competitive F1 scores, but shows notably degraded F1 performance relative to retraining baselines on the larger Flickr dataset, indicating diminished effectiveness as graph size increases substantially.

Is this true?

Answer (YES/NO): NO